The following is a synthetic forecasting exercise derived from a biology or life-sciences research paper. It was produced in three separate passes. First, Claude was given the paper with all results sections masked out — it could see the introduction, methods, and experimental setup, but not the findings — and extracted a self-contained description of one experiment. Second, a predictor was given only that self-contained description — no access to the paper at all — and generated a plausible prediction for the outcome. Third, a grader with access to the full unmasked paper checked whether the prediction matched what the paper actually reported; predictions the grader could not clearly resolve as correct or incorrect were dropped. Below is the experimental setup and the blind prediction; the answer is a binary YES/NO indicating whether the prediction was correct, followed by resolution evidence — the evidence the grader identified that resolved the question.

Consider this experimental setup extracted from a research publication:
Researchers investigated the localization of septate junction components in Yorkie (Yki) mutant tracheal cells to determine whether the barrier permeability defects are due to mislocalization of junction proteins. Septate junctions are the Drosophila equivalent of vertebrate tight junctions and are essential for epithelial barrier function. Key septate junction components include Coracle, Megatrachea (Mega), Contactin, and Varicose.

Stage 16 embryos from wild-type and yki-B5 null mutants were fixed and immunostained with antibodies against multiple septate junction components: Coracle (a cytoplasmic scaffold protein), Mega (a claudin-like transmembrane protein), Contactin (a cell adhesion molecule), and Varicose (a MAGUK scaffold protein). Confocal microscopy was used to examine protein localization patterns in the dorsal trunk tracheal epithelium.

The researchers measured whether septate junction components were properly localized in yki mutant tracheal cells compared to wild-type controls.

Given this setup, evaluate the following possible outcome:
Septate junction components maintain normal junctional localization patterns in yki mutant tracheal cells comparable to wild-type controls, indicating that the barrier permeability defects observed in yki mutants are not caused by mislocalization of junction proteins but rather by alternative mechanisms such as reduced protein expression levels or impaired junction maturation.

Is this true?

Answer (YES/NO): YES